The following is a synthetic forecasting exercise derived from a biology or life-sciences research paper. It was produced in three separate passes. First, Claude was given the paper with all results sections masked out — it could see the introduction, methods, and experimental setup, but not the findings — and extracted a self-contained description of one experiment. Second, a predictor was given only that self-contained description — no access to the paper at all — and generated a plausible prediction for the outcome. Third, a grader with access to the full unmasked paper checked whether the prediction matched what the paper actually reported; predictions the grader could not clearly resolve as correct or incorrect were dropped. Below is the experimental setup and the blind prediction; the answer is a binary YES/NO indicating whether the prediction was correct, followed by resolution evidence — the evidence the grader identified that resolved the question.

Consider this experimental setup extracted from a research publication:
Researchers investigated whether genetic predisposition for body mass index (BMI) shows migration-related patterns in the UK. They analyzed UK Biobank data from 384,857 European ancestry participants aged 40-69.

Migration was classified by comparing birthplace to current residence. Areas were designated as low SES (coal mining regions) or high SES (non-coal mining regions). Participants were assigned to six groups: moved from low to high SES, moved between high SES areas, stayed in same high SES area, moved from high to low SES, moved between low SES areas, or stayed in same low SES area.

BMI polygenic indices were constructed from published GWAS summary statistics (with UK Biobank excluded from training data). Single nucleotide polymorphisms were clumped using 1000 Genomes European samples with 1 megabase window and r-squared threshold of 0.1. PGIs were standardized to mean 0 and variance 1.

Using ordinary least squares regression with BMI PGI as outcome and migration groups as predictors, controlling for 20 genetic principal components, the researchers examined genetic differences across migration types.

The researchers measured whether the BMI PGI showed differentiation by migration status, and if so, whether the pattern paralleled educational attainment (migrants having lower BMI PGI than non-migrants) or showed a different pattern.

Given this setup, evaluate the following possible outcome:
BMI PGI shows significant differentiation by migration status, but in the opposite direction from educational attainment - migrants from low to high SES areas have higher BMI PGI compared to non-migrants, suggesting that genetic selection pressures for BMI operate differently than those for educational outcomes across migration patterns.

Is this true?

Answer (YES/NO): NO